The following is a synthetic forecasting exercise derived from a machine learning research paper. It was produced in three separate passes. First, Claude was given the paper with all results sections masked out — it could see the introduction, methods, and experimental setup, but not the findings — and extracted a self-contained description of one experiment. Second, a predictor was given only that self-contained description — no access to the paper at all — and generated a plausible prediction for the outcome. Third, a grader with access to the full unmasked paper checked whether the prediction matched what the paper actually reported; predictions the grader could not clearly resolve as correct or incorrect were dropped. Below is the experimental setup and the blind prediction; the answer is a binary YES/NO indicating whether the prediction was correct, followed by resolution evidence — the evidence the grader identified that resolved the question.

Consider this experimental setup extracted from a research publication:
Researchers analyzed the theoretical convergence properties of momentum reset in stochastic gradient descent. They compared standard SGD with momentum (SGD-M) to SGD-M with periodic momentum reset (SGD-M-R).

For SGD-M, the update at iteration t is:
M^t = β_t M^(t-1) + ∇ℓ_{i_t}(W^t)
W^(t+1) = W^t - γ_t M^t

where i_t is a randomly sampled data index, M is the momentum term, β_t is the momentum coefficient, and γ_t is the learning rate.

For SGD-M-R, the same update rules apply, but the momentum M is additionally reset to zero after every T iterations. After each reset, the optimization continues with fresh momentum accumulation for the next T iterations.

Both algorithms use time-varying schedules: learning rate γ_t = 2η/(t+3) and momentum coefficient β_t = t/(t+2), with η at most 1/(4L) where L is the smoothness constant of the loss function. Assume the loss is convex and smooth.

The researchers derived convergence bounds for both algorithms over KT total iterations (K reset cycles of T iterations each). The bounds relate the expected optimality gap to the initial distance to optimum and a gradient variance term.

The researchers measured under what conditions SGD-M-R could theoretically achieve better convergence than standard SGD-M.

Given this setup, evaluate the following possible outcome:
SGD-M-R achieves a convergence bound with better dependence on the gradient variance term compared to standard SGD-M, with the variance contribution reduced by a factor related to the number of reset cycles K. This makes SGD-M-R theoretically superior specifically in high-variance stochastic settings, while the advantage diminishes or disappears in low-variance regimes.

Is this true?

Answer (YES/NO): NO